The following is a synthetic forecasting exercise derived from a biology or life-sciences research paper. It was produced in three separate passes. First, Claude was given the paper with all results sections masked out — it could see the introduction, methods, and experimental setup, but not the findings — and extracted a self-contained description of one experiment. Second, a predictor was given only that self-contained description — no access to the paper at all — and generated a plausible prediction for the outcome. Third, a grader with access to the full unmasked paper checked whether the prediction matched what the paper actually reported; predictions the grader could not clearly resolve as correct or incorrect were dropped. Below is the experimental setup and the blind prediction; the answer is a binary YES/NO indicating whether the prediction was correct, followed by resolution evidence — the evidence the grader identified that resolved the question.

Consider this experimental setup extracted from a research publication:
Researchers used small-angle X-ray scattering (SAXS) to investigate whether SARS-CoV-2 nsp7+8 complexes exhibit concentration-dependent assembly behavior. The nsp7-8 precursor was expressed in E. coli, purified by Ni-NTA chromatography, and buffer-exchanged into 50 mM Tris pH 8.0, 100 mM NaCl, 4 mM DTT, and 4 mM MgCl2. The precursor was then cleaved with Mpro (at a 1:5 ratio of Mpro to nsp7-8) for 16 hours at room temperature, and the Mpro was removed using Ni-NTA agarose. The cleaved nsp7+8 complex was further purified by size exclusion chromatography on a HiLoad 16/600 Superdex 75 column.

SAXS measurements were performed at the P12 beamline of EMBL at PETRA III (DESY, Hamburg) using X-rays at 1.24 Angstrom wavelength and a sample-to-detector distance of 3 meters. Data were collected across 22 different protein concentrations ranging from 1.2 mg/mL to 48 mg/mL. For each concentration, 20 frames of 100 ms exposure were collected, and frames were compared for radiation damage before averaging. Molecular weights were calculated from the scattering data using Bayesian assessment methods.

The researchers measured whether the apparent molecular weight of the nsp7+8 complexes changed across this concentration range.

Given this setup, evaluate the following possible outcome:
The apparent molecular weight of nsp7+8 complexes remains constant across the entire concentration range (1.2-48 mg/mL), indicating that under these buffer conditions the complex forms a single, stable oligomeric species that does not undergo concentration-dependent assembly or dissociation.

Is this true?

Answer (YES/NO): NO